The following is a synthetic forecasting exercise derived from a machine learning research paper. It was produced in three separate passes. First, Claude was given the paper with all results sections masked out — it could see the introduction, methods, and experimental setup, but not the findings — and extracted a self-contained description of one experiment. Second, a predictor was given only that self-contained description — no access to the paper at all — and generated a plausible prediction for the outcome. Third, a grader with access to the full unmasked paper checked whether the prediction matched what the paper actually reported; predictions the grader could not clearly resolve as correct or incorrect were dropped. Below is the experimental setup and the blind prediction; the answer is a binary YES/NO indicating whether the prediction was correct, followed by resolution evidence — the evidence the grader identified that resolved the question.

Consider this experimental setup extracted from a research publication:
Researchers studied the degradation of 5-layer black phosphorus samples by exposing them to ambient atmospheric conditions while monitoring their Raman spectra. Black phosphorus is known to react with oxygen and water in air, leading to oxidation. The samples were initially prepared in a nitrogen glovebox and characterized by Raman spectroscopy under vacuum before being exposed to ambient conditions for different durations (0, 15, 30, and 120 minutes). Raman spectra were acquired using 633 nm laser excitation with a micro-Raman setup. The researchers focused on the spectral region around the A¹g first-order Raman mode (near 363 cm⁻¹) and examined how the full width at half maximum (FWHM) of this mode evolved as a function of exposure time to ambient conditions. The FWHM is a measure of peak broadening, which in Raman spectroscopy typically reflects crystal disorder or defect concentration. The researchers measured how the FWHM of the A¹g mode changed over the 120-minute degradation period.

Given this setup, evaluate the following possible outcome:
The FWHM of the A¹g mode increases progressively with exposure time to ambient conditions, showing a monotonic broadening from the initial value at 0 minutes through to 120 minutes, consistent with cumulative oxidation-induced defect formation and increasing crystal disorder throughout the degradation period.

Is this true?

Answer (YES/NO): NO